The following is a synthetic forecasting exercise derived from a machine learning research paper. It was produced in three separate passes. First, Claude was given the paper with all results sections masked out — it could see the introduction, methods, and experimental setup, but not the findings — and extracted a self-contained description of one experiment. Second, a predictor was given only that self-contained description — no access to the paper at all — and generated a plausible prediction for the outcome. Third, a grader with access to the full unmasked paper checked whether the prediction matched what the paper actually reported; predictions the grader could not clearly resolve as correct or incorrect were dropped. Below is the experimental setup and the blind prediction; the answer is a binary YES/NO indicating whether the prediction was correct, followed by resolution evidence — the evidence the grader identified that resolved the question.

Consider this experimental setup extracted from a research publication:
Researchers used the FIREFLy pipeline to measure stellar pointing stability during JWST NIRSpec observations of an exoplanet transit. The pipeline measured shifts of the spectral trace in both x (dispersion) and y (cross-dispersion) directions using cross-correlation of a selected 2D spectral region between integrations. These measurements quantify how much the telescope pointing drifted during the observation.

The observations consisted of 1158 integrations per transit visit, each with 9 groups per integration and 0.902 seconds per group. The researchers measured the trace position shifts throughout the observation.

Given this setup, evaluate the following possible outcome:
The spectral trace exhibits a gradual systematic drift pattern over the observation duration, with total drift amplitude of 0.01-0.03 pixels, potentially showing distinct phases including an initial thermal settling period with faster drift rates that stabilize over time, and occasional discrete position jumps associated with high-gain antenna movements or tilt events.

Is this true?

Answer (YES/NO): NO